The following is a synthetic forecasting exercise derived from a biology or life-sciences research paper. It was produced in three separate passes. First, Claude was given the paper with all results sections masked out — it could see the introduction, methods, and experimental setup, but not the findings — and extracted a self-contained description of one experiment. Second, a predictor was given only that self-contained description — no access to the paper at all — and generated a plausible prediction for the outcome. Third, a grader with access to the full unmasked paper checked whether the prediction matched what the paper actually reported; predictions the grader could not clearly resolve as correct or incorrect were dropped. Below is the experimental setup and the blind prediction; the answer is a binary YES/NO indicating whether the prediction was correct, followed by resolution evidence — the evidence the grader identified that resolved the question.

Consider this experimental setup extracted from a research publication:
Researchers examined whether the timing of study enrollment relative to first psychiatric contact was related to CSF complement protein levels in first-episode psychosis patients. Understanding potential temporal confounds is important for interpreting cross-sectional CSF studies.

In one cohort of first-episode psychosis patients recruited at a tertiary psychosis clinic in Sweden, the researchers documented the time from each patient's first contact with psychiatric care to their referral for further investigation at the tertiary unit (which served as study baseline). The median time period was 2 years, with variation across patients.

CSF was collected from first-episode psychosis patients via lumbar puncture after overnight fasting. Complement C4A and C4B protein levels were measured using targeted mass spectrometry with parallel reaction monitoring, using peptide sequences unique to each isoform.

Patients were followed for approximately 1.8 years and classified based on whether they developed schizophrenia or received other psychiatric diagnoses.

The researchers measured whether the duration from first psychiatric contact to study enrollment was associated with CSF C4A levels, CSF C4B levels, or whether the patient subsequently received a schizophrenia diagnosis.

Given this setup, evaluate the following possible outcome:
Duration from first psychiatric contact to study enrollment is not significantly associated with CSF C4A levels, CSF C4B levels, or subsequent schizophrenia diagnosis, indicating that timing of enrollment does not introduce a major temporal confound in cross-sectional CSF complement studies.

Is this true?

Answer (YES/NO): YES